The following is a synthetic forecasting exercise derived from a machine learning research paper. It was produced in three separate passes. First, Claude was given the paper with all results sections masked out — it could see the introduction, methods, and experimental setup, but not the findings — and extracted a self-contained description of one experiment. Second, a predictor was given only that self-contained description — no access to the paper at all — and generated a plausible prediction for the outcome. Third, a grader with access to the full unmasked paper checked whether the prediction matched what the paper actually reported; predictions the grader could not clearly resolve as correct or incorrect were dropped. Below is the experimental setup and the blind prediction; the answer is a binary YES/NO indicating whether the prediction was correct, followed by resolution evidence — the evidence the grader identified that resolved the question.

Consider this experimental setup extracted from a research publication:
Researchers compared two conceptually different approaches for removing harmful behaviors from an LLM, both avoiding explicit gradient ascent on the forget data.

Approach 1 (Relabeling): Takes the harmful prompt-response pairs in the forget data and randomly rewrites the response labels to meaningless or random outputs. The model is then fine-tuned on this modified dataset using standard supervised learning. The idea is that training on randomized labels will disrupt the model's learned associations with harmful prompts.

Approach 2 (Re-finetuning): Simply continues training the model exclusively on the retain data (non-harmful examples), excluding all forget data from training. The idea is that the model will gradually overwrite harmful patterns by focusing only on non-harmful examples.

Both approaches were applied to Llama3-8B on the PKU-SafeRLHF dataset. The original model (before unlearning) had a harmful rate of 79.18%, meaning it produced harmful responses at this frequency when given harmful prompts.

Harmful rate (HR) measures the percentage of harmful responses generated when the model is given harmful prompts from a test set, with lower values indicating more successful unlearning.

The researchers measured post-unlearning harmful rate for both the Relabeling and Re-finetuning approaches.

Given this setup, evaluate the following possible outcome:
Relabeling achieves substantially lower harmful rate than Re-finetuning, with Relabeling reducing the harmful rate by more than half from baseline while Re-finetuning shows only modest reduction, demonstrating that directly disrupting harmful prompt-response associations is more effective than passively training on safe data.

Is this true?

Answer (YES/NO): YES